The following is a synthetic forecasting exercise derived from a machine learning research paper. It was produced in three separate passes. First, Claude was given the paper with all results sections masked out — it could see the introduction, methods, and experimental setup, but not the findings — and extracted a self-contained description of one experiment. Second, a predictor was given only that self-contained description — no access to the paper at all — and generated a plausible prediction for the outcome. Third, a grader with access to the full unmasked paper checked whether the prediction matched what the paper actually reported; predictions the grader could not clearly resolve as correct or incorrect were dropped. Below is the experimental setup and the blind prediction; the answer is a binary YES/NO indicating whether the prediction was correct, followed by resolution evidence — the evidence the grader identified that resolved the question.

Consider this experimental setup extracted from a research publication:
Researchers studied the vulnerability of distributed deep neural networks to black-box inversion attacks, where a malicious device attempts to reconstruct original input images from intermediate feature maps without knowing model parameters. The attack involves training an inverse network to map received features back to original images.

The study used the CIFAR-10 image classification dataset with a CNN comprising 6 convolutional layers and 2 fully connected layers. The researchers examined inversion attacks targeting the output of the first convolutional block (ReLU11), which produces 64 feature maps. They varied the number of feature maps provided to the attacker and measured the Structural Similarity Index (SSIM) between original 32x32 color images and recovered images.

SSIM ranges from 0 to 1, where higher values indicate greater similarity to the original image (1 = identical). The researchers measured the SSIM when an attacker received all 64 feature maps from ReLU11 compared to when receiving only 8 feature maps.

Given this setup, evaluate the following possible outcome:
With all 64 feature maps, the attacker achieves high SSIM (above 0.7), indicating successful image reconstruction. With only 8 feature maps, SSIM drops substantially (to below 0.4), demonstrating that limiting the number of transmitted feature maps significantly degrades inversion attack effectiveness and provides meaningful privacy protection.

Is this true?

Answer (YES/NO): NO